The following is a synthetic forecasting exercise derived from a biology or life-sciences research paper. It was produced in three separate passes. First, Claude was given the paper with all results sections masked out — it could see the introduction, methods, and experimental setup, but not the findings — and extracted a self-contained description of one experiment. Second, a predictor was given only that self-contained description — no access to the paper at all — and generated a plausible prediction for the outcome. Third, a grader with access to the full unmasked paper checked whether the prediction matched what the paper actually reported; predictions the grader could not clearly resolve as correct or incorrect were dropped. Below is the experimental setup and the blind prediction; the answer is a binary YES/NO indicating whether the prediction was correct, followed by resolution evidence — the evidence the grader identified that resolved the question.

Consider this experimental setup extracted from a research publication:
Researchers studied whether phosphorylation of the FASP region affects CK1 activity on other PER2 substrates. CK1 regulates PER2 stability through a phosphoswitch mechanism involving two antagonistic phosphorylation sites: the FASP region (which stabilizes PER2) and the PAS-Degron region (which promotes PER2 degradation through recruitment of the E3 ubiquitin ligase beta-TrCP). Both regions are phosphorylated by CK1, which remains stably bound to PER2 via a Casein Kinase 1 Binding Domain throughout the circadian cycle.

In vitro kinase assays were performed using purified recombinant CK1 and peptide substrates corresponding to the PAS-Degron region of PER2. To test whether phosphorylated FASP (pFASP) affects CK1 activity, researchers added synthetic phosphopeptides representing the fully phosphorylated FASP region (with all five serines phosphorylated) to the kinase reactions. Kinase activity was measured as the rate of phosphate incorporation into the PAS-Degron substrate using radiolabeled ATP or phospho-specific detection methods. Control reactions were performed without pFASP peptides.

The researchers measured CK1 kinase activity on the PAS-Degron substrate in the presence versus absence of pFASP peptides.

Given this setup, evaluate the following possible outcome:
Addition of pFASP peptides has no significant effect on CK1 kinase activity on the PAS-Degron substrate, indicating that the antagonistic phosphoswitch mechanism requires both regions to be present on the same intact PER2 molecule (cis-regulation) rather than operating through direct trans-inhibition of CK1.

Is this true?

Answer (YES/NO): NO